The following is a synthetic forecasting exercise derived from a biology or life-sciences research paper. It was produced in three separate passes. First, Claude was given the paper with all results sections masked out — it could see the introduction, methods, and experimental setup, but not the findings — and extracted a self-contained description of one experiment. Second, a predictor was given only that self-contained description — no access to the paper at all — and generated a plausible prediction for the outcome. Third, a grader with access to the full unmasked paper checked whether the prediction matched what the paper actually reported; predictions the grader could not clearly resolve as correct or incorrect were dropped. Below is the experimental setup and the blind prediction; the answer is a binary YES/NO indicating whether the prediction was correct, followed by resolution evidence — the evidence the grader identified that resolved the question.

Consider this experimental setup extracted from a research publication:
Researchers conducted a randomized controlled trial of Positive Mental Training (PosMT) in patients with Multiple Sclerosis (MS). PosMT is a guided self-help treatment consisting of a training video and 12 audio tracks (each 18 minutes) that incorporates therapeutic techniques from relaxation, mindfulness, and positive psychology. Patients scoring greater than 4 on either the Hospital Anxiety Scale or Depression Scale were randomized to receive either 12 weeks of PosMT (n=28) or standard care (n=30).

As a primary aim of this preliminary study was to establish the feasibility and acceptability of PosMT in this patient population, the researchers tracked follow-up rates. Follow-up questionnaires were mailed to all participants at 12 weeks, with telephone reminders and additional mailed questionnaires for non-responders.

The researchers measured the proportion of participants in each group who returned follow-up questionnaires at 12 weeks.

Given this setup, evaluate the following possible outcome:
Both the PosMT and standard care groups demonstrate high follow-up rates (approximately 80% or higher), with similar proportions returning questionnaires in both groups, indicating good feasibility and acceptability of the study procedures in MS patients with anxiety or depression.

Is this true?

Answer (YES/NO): NO